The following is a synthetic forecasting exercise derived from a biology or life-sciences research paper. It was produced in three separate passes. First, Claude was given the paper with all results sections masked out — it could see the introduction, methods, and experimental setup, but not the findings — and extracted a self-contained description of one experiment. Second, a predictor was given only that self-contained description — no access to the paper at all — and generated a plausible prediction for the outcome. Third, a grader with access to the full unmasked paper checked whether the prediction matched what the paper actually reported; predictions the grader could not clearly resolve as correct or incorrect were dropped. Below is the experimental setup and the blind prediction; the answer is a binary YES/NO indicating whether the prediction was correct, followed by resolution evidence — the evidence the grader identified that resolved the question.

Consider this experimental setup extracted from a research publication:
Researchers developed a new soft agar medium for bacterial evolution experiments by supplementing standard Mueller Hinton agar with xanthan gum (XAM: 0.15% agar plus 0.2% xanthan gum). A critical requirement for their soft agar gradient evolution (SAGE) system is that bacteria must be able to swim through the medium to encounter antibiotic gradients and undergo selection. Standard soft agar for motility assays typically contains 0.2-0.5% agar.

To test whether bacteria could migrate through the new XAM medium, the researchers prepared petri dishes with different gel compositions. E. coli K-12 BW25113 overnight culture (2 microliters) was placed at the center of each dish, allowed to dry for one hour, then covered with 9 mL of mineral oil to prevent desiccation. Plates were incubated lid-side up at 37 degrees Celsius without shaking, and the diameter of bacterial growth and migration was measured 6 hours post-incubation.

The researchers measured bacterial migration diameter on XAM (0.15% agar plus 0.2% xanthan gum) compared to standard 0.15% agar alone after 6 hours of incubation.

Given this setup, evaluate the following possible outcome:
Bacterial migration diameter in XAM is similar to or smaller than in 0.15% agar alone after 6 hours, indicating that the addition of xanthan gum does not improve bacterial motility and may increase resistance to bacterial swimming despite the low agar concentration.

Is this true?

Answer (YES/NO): YES